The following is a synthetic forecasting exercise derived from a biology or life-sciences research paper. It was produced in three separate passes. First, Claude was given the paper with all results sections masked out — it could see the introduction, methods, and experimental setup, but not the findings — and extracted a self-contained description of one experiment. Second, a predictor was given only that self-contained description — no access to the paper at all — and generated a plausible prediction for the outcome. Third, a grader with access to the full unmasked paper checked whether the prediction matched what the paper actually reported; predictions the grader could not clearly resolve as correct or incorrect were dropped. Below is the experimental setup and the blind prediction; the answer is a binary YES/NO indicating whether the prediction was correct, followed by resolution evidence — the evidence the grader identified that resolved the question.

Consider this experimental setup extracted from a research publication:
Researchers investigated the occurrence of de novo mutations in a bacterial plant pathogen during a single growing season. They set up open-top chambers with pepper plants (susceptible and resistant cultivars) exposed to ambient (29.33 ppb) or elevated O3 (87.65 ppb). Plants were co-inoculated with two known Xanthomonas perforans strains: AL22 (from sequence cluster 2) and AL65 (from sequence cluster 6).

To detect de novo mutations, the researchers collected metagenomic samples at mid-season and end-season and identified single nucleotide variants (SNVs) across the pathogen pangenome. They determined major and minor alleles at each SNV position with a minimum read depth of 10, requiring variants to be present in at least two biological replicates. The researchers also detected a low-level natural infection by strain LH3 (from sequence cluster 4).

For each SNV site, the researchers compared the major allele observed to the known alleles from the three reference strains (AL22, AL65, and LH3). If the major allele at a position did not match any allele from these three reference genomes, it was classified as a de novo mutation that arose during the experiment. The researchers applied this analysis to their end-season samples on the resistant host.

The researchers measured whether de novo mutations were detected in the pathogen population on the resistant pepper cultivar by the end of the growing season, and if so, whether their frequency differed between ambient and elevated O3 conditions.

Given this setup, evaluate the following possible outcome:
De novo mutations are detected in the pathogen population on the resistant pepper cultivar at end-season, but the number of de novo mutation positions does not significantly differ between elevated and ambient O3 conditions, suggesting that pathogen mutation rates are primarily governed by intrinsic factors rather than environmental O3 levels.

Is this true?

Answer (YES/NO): NO